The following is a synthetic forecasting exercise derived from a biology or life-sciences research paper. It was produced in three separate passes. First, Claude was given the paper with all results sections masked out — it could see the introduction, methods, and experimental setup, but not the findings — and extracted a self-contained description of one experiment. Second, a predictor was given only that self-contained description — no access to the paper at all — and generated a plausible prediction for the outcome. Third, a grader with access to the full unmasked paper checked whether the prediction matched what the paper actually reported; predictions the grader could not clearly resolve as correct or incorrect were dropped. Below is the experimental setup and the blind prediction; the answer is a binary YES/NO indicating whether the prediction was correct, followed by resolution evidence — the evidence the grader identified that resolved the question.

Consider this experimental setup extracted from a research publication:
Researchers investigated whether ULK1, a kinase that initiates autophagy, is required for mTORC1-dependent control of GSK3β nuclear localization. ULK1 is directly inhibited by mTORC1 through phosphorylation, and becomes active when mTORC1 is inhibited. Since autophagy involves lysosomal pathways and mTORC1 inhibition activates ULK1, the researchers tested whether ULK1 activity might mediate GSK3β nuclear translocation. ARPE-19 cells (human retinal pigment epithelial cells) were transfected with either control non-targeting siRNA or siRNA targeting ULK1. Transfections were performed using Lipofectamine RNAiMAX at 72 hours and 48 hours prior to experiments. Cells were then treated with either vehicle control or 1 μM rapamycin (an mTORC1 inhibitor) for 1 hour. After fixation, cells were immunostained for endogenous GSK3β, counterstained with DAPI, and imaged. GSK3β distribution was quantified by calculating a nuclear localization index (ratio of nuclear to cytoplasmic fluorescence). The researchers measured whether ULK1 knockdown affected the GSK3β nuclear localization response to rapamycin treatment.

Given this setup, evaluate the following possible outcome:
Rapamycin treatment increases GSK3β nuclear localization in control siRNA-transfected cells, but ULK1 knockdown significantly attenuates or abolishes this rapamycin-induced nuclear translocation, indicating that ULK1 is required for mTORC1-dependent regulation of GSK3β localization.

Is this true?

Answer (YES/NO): NO